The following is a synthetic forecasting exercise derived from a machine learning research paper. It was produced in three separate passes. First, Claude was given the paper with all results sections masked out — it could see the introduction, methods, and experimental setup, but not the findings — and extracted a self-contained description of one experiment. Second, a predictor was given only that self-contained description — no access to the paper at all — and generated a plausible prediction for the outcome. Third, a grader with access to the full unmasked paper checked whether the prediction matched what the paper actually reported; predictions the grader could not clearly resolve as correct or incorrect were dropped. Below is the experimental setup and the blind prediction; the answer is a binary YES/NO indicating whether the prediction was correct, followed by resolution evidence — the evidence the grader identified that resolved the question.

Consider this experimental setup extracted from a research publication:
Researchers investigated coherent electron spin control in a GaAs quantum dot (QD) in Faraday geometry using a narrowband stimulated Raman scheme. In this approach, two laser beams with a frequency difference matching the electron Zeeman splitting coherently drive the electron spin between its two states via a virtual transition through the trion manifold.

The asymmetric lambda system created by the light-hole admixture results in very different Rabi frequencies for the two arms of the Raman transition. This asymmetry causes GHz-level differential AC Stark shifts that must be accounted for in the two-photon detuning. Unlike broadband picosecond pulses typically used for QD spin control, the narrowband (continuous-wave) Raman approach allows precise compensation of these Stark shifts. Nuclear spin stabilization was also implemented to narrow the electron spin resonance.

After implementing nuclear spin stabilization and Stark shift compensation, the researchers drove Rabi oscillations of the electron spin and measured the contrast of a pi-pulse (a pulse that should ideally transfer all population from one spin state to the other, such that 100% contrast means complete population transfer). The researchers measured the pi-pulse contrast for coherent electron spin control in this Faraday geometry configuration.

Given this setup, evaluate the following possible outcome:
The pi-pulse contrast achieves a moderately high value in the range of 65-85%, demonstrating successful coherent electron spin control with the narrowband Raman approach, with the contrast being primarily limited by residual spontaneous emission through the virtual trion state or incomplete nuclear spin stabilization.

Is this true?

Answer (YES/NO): NO